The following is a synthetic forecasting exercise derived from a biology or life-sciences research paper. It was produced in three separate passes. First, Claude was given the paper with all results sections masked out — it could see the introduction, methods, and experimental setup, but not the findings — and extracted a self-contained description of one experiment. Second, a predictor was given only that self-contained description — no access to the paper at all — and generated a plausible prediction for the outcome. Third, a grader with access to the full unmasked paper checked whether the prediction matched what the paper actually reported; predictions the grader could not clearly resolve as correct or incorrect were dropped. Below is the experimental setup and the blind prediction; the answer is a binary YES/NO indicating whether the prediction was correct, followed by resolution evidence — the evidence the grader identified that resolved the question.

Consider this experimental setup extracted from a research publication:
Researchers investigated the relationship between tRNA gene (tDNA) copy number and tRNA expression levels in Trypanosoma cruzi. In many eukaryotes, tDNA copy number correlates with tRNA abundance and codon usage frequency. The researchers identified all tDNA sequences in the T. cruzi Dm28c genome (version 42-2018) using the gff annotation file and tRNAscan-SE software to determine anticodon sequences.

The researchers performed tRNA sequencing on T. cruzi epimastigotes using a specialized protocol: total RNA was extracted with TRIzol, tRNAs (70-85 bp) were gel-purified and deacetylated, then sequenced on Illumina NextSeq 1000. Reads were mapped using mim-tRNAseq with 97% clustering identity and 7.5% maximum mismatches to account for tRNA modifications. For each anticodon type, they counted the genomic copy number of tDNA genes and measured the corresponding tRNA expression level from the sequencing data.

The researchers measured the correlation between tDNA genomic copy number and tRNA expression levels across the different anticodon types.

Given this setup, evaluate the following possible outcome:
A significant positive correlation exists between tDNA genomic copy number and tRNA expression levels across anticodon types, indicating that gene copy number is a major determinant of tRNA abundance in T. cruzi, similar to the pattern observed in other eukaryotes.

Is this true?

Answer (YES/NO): NO